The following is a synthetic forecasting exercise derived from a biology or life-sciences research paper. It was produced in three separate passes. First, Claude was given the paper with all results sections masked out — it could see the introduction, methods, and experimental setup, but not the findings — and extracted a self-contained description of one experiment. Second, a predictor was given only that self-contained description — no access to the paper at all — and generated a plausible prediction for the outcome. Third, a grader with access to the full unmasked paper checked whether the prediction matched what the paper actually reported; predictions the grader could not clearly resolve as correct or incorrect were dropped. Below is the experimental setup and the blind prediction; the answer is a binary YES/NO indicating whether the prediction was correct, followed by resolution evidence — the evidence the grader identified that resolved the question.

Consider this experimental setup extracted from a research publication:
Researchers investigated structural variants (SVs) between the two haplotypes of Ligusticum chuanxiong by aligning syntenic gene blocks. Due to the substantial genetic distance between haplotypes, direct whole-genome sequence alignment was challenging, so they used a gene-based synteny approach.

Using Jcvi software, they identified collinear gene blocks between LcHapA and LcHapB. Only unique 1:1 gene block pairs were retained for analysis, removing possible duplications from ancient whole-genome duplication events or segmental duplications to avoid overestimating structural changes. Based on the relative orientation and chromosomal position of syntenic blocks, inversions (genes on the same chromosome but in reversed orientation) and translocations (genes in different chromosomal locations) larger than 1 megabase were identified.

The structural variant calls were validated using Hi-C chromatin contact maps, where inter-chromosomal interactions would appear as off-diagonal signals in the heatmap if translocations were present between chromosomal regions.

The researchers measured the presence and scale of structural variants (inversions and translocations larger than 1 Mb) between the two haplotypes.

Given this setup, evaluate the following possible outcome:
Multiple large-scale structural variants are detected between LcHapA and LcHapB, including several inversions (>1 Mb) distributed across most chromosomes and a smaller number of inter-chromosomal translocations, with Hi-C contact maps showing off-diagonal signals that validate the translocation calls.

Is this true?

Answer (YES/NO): YES